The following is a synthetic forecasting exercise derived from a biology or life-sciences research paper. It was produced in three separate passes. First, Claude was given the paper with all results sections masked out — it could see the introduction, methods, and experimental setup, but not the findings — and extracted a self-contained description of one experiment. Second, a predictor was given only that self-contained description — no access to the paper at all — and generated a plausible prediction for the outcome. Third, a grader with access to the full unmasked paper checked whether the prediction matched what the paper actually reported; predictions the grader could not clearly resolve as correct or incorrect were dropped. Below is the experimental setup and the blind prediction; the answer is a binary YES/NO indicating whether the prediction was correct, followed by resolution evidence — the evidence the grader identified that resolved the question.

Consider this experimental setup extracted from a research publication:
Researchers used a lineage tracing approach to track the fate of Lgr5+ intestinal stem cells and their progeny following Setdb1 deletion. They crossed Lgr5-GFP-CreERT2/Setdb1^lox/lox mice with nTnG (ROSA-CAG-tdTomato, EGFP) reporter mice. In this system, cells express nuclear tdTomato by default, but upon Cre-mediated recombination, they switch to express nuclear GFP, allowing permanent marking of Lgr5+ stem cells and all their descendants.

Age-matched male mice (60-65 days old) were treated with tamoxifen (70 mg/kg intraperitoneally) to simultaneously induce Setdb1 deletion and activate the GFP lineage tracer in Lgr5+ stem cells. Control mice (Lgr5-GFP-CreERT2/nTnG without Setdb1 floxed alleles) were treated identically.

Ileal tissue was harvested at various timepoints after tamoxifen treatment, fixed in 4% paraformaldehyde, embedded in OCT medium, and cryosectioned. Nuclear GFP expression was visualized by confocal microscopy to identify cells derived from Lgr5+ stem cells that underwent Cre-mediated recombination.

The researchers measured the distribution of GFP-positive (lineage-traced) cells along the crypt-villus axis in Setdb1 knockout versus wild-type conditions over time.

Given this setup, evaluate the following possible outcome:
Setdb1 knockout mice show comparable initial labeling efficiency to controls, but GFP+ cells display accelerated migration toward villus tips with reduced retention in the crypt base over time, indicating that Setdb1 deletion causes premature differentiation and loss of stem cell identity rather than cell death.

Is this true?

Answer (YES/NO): NO